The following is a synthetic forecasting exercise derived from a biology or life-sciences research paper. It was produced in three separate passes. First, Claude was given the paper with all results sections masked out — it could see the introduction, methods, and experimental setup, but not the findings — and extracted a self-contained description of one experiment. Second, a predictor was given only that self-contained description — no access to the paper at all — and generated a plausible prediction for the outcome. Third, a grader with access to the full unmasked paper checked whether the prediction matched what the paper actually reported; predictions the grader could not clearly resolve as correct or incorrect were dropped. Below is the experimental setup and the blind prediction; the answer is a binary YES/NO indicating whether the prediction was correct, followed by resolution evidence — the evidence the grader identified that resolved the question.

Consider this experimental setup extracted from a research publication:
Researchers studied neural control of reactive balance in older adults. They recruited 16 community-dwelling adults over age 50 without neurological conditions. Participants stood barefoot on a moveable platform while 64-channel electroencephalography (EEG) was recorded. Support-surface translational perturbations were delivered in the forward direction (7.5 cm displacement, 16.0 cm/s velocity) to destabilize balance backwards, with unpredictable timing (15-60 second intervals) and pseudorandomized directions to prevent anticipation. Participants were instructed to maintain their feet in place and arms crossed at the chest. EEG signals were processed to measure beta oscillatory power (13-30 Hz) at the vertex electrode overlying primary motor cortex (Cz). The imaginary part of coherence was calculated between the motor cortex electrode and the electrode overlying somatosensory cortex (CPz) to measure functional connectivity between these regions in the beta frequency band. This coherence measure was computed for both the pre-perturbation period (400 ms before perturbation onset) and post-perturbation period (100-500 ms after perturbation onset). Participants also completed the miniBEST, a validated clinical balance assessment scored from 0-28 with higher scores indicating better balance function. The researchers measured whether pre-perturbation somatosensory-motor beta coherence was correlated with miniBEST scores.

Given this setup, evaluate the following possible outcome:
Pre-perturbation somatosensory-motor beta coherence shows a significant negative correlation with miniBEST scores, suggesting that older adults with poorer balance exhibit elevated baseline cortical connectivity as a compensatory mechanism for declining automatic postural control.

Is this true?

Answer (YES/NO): NO